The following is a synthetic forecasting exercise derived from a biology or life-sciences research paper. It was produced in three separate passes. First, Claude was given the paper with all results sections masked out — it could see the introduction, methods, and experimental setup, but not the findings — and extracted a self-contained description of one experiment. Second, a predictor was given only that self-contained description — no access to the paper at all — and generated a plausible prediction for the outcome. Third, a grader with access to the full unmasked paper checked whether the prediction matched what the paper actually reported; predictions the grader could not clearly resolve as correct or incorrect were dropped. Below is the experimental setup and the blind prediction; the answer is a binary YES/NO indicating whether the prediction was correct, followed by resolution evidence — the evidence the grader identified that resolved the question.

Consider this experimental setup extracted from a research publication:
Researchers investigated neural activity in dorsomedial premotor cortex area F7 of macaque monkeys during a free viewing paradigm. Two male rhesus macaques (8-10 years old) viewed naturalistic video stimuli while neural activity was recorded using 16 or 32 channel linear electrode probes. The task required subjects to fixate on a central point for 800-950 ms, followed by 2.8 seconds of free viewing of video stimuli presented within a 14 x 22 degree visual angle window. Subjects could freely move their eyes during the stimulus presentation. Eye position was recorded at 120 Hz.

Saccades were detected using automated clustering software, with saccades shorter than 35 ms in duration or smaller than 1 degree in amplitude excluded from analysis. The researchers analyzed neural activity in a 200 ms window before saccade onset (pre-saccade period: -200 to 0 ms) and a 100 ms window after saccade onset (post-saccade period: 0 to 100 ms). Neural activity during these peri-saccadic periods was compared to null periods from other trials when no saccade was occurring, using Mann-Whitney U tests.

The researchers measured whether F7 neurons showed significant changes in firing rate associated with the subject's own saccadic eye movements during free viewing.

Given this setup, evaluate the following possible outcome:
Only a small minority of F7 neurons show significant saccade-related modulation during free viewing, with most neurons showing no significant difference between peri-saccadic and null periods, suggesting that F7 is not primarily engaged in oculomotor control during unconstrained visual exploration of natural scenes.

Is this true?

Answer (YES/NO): NO